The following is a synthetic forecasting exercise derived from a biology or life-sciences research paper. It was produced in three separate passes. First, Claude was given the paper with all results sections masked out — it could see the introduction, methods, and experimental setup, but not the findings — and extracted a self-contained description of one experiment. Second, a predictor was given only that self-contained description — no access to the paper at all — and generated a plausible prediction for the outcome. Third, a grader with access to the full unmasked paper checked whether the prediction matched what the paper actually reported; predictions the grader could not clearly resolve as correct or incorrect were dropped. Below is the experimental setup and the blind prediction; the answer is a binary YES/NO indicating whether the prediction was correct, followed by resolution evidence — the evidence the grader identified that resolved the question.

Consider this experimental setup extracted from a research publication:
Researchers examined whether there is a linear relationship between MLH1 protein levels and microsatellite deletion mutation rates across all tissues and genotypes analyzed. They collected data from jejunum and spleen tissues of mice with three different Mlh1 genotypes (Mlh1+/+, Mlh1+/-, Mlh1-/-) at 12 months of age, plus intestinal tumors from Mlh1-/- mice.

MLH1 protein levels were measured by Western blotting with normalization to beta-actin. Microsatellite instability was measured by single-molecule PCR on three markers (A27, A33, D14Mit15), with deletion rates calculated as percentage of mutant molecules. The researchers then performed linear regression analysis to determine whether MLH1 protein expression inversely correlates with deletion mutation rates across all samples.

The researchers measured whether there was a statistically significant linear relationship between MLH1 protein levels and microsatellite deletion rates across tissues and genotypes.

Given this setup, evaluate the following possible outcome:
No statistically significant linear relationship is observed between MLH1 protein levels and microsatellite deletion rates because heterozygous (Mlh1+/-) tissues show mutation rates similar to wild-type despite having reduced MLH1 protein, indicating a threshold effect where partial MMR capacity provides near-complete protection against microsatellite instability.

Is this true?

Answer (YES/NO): NO